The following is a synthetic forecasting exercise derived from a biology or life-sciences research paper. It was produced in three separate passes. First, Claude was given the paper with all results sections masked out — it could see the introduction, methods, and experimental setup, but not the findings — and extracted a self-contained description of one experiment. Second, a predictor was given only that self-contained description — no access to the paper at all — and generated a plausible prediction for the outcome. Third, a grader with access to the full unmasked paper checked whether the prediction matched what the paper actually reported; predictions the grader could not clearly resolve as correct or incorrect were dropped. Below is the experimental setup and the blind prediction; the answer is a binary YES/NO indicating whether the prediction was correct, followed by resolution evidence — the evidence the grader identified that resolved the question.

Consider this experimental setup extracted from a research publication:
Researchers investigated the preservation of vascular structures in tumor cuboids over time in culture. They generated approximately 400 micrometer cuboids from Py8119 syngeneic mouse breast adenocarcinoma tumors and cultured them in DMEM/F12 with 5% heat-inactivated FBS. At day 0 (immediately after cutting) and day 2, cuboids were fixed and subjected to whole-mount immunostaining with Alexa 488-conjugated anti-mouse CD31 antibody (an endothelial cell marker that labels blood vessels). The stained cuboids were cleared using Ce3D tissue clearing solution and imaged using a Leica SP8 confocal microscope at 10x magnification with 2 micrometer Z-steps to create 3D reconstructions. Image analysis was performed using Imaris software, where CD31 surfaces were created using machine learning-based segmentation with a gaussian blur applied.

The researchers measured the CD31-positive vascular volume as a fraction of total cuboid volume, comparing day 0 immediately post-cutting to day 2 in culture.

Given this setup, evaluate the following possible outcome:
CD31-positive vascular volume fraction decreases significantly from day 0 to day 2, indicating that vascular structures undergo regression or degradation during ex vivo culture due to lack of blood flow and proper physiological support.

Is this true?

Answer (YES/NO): YES